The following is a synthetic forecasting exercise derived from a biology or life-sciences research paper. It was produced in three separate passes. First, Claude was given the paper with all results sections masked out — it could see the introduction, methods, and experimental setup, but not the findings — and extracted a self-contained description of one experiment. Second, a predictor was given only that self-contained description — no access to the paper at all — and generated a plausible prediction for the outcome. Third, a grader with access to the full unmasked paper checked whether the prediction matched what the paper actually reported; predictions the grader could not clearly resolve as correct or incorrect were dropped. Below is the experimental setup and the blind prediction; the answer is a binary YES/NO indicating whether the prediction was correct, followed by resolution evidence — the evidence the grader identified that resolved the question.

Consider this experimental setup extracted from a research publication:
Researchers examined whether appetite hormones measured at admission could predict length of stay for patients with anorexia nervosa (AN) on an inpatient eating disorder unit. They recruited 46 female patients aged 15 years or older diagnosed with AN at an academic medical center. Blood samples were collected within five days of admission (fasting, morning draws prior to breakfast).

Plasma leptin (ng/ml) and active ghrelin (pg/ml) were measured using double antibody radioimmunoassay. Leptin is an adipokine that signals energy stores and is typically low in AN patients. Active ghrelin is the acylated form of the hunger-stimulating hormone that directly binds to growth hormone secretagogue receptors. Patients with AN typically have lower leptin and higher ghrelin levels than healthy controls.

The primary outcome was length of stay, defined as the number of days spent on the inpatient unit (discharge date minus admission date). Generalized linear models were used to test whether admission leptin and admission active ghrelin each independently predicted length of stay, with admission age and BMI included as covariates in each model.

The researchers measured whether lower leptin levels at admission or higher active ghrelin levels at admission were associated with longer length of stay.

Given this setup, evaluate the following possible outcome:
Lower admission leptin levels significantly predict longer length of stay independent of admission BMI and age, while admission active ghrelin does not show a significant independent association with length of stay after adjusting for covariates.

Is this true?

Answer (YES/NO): NO